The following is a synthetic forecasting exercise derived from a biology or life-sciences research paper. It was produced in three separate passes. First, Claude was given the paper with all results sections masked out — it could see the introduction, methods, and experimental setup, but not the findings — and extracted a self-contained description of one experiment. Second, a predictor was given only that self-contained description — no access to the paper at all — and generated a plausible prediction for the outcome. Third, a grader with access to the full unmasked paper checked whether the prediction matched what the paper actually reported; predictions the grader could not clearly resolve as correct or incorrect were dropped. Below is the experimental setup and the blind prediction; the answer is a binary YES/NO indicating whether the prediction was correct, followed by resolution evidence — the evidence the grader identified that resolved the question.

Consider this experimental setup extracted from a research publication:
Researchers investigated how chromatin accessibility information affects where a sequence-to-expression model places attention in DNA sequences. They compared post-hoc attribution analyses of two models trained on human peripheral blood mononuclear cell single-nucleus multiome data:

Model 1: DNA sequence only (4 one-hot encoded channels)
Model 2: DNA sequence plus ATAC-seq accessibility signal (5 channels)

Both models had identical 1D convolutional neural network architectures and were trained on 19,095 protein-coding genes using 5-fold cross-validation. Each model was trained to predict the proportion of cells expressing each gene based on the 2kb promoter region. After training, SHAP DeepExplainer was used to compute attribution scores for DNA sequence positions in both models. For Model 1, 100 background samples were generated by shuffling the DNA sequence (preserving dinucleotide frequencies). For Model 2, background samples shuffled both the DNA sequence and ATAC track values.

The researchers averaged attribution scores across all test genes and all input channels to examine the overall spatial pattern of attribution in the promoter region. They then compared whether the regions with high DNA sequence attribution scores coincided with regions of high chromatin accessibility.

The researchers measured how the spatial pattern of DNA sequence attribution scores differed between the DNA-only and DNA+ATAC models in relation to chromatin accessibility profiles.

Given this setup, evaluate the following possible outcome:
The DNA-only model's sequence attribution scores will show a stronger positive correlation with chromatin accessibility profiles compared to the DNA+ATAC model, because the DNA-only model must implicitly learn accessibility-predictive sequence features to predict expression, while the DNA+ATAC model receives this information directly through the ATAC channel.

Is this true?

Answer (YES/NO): NO